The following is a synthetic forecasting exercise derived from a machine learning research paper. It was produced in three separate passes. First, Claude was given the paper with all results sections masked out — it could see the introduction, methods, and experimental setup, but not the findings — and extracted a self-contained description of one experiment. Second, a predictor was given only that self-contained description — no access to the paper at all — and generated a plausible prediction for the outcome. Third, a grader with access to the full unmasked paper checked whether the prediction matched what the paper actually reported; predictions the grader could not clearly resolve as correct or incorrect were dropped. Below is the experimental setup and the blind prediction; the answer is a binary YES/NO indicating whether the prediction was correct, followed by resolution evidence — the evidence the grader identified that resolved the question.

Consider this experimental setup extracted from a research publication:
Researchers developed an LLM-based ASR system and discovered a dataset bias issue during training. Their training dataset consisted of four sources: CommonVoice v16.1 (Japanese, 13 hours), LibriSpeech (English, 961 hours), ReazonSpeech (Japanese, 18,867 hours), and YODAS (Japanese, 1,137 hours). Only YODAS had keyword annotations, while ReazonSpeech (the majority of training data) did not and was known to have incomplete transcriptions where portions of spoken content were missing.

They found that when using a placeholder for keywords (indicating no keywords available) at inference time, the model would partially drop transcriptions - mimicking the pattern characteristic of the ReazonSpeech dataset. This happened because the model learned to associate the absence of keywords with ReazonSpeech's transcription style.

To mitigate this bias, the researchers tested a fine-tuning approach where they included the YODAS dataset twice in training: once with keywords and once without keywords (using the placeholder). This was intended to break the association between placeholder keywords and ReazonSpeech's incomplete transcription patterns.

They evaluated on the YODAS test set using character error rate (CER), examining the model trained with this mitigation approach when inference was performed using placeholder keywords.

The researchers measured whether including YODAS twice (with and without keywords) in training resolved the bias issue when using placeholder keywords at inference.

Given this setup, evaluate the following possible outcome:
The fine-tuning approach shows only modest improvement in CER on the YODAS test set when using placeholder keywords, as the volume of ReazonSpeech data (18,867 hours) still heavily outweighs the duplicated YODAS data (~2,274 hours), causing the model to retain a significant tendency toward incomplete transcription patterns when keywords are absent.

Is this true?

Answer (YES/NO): YES